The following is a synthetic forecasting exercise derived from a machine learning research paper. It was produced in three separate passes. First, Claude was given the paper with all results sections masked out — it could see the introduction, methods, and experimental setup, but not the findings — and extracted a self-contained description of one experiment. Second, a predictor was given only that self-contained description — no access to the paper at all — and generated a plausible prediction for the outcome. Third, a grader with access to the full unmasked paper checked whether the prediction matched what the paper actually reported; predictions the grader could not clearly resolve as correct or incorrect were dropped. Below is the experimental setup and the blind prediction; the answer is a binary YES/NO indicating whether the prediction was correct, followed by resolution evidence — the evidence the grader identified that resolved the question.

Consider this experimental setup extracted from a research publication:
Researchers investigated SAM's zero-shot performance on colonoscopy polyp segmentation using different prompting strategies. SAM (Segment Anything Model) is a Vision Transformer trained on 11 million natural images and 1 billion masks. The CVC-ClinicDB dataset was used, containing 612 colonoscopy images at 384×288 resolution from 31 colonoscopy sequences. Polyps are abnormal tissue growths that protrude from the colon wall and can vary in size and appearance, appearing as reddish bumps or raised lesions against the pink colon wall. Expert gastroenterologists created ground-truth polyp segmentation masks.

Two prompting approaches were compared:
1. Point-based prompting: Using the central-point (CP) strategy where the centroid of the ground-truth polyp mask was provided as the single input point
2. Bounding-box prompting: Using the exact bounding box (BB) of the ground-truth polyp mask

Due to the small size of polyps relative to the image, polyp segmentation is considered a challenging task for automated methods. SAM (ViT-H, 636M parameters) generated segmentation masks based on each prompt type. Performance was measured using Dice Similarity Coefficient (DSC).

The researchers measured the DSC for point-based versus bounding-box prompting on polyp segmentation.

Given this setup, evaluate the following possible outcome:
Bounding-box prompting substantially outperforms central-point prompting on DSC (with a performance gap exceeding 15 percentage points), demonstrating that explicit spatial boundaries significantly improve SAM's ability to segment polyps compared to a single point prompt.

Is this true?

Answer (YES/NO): YES